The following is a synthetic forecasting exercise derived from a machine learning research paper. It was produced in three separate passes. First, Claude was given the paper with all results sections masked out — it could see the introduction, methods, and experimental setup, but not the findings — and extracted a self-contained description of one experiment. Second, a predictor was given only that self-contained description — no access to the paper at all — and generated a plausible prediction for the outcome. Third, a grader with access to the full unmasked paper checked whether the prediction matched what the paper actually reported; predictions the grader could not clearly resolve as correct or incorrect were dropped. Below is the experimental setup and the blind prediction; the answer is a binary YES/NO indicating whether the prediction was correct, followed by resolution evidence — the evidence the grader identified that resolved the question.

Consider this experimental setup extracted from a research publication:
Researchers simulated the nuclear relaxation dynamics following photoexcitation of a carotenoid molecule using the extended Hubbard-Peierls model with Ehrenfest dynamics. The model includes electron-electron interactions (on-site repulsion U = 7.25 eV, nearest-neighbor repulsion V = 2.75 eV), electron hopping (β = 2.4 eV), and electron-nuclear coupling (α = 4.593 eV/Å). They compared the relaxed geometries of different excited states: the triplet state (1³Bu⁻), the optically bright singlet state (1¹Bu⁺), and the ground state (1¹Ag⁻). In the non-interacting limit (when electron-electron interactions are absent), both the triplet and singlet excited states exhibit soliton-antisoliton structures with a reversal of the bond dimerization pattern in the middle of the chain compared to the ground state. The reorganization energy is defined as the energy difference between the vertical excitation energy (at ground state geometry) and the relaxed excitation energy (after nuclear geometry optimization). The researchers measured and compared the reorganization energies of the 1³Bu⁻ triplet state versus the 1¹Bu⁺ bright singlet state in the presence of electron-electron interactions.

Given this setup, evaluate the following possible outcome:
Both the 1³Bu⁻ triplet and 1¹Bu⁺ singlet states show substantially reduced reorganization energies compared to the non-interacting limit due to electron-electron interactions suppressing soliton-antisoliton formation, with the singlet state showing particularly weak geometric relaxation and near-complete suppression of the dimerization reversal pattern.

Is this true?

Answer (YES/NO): NO